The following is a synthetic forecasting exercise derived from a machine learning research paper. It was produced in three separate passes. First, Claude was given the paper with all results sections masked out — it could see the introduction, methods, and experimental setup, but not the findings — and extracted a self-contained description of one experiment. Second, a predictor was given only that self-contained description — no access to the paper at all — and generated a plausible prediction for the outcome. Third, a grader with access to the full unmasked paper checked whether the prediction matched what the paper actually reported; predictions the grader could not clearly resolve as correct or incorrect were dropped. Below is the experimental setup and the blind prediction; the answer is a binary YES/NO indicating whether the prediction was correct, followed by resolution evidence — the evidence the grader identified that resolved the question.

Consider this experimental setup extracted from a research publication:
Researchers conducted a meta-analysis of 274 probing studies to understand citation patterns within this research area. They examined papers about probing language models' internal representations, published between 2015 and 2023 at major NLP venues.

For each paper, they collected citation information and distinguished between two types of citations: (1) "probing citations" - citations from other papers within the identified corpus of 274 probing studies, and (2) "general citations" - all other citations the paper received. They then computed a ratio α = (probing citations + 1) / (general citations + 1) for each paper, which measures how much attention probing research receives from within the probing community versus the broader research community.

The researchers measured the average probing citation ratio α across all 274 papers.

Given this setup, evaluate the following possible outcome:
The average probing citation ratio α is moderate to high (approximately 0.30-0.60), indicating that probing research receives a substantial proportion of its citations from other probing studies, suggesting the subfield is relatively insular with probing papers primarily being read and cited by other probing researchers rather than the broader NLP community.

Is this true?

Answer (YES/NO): NO